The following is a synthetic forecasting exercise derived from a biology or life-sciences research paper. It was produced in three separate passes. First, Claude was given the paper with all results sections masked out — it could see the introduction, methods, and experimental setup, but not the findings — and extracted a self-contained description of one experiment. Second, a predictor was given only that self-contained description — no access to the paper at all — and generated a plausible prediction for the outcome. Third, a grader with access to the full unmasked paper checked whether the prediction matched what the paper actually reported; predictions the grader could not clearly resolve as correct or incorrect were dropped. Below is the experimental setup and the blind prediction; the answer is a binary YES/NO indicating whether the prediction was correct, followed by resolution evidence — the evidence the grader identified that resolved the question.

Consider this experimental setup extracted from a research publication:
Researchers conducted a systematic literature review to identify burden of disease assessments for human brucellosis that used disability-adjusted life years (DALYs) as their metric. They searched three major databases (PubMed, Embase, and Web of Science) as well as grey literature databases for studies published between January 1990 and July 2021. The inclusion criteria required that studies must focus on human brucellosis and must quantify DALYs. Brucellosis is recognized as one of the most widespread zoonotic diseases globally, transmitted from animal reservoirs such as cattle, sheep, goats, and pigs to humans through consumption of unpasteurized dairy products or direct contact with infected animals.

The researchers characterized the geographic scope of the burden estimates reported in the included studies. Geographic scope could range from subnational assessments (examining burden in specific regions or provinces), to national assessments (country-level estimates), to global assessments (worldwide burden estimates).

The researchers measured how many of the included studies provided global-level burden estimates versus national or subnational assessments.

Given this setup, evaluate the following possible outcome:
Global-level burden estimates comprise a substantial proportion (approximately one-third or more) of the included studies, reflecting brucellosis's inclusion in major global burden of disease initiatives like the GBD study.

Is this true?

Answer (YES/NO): NO